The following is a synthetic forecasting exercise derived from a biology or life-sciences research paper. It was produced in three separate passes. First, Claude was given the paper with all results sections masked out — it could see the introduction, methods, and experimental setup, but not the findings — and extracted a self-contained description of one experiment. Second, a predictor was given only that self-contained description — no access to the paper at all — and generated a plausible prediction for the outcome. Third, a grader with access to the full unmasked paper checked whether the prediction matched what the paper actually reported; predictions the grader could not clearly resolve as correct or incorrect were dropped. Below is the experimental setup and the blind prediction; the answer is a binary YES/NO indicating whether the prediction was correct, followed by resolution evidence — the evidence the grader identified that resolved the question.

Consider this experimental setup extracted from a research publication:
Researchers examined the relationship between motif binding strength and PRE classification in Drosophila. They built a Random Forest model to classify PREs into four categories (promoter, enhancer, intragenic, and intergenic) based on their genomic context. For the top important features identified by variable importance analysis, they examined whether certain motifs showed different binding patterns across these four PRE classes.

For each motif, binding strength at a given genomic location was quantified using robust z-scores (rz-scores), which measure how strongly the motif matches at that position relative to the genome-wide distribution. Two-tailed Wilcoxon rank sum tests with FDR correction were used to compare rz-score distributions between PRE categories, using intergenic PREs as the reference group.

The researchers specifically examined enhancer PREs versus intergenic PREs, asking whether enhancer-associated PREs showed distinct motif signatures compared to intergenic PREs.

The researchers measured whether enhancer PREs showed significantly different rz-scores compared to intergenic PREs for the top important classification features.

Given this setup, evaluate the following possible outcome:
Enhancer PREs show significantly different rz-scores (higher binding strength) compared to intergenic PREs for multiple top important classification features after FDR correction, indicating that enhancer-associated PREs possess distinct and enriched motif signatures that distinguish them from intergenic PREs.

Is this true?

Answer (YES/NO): NO